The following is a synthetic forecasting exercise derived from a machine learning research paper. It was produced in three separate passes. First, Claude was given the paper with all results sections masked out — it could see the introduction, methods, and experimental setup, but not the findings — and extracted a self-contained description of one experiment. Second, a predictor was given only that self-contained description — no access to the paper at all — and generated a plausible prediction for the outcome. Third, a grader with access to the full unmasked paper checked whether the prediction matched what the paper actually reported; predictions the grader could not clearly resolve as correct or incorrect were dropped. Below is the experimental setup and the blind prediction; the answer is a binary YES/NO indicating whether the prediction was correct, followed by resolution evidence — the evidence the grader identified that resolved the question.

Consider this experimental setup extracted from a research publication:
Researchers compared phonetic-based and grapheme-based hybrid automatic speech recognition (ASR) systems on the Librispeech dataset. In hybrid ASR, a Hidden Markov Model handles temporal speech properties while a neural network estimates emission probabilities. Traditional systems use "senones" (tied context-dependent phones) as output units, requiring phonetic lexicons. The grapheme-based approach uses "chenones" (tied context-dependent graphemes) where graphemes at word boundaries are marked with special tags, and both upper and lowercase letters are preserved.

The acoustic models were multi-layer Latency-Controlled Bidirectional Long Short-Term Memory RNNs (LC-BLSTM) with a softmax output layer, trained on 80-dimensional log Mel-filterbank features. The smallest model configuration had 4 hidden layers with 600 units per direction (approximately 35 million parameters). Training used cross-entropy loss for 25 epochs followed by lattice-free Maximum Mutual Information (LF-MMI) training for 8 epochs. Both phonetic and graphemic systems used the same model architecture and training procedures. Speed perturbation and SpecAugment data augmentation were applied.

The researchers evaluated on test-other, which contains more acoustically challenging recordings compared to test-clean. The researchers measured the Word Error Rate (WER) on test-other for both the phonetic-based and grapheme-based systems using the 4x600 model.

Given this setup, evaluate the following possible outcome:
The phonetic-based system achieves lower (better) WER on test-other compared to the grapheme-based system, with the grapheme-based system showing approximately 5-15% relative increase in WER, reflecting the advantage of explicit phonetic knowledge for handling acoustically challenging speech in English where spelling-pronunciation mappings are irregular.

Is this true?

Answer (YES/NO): NO